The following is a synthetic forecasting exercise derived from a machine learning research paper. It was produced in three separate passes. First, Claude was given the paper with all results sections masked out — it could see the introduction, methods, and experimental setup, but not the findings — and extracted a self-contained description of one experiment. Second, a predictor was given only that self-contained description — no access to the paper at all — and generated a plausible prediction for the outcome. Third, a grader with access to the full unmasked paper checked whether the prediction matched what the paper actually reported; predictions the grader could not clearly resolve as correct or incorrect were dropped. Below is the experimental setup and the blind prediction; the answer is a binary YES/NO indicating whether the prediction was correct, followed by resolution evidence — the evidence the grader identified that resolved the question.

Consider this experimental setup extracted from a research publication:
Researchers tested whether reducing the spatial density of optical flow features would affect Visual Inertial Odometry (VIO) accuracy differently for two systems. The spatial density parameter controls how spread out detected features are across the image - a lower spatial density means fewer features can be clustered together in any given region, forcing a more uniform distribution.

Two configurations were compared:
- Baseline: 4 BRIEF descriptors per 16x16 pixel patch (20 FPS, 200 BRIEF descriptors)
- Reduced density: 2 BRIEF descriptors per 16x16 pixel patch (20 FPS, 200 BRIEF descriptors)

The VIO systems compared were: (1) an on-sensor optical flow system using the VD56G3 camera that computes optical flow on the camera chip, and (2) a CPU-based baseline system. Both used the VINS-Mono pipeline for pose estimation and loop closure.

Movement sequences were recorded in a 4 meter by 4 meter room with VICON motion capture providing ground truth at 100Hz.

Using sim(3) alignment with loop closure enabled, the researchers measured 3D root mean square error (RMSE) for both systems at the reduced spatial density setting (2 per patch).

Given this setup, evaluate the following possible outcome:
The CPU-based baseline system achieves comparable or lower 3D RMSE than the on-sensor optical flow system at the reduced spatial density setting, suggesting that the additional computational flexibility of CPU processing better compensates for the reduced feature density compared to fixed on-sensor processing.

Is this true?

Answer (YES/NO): YES